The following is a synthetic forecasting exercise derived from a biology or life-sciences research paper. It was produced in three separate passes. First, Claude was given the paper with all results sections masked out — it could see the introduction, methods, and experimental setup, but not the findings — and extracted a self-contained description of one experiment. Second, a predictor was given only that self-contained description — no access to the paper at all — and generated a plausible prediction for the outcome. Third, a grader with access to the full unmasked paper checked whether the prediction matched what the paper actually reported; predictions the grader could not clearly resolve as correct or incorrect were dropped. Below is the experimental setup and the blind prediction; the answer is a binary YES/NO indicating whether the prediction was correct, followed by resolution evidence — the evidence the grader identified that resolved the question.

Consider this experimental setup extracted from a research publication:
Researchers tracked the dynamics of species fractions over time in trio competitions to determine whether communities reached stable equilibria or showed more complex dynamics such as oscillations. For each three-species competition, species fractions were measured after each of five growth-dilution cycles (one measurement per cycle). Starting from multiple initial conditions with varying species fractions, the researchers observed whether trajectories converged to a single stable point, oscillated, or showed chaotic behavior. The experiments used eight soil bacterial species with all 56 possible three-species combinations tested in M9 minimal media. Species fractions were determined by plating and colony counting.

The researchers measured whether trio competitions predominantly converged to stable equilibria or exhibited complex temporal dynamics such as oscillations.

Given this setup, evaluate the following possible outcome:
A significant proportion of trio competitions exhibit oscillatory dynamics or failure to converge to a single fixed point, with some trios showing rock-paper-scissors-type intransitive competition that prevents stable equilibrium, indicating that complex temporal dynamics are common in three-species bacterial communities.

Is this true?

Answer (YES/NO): NO